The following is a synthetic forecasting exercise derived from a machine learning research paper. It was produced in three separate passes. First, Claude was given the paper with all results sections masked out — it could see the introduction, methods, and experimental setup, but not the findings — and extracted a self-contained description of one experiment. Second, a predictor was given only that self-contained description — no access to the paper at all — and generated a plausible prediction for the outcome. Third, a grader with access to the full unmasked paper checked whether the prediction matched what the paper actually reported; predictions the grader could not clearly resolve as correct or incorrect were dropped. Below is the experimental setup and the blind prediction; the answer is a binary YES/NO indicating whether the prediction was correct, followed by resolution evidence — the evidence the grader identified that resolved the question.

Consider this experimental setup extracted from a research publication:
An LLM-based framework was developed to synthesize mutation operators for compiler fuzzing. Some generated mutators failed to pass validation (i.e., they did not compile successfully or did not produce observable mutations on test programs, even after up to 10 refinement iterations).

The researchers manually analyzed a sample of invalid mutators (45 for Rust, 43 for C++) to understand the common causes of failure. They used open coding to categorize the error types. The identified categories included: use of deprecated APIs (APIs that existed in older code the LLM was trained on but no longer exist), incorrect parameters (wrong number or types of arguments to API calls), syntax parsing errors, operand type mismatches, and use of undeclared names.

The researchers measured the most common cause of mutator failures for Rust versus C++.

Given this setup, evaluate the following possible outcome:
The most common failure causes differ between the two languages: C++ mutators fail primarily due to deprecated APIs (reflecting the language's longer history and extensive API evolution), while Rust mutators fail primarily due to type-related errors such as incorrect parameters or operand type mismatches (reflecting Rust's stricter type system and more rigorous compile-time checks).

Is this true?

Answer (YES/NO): NO